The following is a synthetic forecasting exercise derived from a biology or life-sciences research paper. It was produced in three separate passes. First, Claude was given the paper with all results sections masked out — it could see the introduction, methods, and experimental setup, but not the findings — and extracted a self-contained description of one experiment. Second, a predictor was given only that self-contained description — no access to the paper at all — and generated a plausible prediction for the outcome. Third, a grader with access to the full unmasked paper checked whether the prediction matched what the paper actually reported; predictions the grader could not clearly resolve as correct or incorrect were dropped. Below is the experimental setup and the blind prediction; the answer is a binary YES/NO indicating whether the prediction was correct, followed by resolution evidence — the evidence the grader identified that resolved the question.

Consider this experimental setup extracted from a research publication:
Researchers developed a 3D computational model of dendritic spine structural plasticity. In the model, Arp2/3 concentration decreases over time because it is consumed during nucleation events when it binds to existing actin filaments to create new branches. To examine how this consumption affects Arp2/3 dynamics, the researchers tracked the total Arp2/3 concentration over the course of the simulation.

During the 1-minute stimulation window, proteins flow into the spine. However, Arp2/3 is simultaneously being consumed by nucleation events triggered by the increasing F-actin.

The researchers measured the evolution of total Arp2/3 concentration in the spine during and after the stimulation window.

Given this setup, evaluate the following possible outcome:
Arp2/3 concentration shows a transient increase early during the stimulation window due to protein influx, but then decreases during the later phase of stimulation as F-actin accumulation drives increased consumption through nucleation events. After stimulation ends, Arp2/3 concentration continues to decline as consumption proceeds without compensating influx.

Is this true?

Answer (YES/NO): NO